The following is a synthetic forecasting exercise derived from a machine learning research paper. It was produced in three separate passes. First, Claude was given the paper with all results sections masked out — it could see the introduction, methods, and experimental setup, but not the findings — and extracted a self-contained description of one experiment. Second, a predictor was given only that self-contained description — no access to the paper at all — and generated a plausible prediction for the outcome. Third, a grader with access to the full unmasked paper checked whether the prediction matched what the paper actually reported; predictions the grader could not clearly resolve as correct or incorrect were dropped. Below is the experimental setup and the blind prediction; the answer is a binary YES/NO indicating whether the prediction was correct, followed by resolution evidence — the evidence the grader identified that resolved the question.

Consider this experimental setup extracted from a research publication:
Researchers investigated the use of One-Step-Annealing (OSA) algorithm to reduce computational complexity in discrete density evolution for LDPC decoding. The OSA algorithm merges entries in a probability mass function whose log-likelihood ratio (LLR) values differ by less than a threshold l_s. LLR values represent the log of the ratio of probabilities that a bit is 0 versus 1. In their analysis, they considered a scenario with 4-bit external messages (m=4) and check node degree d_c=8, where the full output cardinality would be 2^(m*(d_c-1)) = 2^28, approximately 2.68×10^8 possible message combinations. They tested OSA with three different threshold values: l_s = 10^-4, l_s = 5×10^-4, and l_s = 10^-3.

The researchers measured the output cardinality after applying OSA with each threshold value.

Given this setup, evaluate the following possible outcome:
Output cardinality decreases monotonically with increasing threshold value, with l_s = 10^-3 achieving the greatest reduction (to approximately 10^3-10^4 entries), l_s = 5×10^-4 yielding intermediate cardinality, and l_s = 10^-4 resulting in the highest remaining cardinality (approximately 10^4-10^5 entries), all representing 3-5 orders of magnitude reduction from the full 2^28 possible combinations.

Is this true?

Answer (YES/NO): YES